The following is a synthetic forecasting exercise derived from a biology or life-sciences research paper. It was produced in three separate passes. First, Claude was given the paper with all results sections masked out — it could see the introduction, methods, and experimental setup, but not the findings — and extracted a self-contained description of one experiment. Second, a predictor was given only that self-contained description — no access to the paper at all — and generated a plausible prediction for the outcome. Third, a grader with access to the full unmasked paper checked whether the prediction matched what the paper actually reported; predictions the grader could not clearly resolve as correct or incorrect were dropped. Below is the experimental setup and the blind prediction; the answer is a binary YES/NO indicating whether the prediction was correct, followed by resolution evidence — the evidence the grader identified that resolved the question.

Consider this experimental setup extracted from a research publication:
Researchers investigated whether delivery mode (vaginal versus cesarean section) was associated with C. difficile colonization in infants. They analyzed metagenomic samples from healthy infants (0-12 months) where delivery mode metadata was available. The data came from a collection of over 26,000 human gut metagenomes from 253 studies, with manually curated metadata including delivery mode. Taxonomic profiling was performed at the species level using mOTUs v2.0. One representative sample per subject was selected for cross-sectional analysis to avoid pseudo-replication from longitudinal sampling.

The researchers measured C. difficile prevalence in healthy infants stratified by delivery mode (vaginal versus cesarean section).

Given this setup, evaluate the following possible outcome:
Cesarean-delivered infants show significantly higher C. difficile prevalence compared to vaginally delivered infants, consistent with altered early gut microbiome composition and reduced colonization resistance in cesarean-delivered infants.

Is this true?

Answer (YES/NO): YES